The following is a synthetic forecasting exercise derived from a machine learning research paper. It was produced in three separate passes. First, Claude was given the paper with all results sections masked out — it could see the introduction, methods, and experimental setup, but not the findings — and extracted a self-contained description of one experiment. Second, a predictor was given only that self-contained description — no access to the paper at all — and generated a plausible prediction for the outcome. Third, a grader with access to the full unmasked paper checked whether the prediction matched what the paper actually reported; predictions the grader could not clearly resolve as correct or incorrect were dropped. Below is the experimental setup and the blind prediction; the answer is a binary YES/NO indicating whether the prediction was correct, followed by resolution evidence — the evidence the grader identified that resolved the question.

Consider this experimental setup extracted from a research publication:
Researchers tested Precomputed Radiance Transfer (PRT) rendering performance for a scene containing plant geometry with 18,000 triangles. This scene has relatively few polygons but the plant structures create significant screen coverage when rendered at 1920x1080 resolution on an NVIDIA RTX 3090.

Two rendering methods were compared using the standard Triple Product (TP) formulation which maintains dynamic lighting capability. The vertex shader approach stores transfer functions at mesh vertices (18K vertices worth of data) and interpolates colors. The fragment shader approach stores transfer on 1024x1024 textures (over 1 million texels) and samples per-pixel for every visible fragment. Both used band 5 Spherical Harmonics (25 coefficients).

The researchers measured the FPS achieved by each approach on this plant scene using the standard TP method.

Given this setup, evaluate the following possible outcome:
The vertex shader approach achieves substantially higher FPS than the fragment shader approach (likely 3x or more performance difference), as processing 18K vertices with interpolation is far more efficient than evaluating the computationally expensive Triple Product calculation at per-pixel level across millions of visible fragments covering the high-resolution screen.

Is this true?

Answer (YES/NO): YES